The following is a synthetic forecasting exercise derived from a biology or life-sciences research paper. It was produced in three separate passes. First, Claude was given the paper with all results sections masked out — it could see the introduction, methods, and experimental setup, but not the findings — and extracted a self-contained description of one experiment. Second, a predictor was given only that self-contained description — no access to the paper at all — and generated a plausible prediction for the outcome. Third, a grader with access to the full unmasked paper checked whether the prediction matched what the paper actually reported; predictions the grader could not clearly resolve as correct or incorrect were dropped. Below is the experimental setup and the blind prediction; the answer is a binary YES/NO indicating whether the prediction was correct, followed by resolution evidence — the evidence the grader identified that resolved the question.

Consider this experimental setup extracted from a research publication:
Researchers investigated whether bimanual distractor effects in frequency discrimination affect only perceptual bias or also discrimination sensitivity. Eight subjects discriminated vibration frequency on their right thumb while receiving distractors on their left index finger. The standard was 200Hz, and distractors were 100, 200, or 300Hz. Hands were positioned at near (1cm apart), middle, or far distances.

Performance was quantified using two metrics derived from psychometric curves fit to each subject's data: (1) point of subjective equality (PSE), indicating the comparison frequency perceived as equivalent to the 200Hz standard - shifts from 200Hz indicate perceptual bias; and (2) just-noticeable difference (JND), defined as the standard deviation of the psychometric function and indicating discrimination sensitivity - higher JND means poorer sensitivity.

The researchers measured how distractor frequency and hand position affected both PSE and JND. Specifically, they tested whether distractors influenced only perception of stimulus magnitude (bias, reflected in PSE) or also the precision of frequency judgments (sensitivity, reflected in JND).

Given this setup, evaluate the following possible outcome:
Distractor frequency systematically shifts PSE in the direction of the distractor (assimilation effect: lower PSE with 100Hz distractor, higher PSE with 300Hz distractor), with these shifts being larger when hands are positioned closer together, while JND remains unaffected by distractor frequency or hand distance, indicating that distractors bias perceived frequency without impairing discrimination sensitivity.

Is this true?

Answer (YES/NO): NO